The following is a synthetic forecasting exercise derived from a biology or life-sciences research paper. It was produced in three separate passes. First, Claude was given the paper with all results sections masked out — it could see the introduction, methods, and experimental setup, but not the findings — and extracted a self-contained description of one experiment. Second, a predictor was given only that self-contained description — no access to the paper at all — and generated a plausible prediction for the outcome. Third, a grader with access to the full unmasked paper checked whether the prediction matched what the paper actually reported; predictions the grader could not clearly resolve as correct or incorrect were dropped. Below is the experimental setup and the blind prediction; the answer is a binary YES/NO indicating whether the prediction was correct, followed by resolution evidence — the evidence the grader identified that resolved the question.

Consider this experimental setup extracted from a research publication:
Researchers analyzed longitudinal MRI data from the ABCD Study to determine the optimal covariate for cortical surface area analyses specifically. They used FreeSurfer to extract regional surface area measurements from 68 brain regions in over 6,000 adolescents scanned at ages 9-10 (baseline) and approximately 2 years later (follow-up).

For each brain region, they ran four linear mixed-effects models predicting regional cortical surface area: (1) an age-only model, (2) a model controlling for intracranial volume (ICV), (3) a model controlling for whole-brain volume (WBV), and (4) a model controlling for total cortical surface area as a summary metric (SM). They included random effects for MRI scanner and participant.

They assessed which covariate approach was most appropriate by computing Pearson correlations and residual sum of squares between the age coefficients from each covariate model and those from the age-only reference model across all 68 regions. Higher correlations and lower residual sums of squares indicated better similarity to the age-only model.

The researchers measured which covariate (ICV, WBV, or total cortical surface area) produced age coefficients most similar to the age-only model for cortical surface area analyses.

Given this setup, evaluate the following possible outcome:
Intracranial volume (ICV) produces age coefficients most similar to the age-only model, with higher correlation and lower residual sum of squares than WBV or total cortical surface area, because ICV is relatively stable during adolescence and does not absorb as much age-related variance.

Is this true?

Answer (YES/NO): NO